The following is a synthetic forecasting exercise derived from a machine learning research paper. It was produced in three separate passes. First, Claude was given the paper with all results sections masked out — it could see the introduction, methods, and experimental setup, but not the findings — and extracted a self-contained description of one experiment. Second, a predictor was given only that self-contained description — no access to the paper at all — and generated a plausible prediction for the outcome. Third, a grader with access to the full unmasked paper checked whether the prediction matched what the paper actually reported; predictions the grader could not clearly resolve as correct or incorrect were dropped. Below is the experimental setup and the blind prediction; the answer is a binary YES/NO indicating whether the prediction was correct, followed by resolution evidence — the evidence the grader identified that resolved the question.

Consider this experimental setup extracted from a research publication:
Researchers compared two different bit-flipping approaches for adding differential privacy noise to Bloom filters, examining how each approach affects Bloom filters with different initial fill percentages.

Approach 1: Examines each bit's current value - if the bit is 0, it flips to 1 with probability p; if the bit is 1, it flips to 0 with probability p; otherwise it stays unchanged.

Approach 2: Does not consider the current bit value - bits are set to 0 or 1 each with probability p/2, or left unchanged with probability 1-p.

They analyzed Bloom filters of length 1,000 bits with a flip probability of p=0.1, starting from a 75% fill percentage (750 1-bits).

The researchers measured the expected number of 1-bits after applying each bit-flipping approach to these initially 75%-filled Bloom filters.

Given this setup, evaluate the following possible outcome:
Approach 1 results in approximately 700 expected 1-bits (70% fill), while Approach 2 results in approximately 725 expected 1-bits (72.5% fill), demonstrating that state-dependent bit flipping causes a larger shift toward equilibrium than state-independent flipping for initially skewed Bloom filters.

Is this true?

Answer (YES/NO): YES